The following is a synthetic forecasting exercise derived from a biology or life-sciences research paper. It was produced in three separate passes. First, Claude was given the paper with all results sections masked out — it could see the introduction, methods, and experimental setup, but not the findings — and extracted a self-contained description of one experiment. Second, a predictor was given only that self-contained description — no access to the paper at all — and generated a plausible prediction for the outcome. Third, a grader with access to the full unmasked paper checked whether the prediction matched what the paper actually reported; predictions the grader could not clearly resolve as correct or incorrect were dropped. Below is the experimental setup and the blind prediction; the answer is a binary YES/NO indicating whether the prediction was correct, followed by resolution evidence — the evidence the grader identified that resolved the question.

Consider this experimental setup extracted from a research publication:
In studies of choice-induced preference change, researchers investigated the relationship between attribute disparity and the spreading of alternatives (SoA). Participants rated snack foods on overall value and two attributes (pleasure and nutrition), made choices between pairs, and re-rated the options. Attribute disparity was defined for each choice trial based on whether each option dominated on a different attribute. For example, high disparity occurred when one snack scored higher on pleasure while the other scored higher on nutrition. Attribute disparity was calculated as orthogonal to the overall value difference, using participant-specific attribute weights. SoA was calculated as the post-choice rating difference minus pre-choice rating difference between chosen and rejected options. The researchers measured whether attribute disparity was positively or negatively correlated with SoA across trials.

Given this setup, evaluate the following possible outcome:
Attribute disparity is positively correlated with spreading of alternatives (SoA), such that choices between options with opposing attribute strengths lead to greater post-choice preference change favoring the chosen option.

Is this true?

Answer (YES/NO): YES